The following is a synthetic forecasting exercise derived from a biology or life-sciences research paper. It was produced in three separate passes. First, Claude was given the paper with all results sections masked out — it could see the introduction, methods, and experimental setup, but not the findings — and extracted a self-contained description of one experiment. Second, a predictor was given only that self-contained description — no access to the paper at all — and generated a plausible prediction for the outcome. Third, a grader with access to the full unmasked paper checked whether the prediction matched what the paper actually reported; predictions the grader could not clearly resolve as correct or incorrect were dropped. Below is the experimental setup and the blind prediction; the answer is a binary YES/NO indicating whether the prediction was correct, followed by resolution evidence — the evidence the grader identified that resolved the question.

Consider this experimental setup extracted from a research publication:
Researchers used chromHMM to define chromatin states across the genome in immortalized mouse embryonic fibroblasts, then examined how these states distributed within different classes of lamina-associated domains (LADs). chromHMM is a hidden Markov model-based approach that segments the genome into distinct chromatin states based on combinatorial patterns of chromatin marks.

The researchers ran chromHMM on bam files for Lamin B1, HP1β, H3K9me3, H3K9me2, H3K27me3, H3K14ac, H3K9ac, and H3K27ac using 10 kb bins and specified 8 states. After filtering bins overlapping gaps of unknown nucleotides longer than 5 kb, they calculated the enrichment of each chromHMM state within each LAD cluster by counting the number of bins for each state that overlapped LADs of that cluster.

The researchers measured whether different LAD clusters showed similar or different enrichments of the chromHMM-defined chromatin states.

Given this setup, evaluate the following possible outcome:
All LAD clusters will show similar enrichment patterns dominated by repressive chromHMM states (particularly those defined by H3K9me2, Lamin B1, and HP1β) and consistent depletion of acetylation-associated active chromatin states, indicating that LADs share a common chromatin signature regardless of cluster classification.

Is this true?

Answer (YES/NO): NO